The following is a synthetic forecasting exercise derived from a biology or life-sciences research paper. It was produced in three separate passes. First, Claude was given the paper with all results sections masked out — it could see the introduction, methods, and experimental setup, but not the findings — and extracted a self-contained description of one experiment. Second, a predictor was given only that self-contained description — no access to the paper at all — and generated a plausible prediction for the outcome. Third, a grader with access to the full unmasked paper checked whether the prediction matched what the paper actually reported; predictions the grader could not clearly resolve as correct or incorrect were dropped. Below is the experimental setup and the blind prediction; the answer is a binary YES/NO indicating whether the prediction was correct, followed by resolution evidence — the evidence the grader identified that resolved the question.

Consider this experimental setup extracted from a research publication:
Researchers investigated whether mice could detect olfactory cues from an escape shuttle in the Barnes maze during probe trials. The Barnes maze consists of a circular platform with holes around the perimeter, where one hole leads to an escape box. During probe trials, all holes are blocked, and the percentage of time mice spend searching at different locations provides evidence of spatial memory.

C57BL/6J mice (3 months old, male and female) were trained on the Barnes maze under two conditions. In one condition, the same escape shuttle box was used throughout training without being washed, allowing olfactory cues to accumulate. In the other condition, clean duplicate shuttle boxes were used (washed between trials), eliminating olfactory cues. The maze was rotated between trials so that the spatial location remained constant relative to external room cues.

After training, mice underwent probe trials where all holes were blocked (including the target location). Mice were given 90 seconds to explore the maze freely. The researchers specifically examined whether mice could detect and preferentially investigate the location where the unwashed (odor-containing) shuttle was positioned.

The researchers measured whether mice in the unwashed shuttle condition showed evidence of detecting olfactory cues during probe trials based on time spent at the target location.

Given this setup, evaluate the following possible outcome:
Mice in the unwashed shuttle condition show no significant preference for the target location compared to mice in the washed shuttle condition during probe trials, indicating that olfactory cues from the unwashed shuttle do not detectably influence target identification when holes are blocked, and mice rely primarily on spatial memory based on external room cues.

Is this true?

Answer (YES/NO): NO